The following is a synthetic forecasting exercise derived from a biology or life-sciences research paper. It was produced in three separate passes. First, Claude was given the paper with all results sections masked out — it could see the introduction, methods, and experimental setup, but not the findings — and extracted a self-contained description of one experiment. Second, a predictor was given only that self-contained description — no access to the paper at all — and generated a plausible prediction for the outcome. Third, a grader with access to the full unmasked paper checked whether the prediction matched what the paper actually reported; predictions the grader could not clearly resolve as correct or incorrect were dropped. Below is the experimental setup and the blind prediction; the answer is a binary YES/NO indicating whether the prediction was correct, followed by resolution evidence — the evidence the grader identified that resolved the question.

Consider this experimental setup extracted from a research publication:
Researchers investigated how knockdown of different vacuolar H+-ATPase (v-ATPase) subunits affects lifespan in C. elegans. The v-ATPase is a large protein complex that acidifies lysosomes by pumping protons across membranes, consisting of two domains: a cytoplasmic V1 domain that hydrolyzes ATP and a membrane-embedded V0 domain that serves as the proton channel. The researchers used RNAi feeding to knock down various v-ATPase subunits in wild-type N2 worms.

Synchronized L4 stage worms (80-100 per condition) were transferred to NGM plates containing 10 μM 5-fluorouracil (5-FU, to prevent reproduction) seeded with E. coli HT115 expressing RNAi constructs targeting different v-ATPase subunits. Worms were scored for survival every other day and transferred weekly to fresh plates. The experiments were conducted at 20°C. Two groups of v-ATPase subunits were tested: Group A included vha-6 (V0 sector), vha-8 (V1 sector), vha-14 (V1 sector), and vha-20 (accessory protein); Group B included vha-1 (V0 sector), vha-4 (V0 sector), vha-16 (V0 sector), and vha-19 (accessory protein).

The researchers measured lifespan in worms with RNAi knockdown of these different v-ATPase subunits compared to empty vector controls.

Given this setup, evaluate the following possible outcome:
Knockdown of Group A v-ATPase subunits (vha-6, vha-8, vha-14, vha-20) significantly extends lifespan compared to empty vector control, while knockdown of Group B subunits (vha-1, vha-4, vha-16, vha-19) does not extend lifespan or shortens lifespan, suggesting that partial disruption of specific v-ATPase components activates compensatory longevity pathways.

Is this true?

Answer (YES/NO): YES